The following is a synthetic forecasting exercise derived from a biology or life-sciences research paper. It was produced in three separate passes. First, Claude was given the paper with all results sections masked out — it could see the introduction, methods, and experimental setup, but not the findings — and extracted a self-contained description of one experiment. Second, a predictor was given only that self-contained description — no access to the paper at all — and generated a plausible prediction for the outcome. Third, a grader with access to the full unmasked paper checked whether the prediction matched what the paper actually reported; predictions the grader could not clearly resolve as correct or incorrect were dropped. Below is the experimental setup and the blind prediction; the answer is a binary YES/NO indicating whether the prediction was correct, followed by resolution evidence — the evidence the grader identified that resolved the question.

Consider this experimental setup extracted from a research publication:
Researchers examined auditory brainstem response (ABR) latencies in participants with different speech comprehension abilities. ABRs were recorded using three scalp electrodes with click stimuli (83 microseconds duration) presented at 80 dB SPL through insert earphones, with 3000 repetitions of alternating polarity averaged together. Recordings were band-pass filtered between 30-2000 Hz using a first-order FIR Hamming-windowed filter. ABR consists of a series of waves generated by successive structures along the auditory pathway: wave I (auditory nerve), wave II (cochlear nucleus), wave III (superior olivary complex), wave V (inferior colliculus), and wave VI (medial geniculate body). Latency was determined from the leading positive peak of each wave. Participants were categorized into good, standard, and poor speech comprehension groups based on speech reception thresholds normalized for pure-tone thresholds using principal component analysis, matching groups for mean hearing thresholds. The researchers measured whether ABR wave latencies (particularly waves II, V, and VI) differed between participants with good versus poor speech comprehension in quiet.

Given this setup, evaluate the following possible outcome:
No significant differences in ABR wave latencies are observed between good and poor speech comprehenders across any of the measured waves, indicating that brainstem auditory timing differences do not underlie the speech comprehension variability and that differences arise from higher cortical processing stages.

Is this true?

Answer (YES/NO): NO